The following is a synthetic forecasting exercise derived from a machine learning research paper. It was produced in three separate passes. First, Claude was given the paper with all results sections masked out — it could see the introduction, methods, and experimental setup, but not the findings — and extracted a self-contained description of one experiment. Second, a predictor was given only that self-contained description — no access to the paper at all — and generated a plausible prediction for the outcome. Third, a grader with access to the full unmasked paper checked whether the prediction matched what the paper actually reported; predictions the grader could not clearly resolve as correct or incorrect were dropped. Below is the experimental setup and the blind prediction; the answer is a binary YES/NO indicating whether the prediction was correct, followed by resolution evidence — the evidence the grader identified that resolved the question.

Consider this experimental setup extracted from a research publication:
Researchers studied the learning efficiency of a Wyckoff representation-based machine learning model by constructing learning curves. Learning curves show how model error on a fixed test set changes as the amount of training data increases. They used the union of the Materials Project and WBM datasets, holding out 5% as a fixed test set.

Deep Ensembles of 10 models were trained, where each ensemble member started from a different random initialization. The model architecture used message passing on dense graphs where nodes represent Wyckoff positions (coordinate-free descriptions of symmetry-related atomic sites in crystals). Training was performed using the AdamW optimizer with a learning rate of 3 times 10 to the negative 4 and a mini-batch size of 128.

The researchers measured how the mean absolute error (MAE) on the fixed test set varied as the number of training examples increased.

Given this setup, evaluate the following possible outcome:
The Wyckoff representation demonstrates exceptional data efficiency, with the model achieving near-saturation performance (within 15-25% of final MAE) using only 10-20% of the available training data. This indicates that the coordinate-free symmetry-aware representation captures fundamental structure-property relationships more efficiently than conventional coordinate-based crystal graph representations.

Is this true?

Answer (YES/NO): NO